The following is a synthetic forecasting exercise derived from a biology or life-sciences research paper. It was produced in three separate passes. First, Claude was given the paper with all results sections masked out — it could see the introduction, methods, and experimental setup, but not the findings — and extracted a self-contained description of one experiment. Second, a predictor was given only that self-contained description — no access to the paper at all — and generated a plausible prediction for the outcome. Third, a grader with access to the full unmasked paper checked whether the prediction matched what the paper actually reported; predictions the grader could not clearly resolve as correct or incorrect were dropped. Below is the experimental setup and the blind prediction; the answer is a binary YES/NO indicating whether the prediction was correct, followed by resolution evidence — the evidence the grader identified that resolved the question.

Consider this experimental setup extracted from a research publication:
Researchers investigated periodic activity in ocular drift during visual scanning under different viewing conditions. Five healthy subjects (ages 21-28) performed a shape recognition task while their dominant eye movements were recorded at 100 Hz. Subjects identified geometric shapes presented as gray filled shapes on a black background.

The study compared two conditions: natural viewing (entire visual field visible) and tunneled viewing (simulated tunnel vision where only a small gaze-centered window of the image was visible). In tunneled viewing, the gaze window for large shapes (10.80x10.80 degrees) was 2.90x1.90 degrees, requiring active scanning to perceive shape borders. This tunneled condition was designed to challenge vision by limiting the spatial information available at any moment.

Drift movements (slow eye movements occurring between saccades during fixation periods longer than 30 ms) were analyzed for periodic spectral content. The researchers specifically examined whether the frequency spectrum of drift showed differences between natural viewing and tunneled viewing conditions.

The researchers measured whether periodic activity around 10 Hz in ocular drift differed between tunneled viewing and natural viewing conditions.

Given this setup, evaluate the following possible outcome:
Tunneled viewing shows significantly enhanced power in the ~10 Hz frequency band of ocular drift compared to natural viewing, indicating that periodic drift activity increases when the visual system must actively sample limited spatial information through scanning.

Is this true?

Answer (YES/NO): YES